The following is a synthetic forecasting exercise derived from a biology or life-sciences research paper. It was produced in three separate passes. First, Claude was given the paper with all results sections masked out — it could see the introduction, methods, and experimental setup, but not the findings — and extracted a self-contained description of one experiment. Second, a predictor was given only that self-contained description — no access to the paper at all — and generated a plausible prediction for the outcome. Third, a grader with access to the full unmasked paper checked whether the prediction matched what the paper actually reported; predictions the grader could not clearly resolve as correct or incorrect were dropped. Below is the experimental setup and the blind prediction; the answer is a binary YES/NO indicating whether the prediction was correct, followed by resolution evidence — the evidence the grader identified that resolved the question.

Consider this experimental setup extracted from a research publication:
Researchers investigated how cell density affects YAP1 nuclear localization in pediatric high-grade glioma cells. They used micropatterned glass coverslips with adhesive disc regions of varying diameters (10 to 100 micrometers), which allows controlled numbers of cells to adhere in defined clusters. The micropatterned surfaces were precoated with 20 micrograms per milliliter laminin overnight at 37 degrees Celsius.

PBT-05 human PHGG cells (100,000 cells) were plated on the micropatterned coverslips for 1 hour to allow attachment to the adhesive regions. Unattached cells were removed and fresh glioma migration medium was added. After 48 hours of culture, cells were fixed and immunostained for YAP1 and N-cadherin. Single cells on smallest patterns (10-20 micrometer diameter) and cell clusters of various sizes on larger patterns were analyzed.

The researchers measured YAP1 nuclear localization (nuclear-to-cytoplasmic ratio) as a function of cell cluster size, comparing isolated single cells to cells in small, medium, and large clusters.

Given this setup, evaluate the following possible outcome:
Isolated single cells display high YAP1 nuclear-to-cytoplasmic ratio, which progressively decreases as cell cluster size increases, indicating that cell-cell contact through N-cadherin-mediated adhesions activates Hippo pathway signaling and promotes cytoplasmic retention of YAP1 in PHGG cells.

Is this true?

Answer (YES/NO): NO